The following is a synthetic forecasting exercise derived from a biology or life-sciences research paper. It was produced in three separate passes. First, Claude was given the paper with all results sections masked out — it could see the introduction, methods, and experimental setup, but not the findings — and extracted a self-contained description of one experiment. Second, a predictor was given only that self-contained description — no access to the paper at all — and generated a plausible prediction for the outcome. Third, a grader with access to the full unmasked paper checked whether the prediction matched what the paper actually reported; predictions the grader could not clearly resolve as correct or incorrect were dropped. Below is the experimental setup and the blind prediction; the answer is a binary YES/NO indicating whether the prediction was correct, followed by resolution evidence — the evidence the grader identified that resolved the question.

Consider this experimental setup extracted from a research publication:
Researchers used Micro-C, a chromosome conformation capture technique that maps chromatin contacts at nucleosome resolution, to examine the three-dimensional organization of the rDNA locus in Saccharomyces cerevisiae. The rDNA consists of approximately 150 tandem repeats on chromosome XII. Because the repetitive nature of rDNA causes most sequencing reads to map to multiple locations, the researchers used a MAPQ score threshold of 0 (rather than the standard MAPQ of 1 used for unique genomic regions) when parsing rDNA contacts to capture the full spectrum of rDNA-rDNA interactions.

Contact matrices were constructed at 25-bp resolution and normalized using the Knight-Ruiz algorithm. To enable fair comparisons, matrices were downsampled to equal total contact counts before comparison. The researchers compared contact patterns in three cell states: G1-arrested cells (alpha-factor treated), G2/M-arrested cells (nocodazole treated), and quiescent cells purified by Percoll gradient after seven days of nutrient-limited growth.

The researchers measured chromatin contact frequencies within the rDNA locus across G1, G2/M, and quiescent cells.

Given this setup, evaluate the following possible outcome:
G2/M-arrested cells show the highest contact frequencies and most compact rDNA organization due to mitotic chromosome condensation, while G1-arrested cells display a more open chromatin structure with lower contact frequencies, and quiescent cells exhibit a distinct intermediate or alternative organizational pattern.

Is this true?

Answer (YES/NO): NO